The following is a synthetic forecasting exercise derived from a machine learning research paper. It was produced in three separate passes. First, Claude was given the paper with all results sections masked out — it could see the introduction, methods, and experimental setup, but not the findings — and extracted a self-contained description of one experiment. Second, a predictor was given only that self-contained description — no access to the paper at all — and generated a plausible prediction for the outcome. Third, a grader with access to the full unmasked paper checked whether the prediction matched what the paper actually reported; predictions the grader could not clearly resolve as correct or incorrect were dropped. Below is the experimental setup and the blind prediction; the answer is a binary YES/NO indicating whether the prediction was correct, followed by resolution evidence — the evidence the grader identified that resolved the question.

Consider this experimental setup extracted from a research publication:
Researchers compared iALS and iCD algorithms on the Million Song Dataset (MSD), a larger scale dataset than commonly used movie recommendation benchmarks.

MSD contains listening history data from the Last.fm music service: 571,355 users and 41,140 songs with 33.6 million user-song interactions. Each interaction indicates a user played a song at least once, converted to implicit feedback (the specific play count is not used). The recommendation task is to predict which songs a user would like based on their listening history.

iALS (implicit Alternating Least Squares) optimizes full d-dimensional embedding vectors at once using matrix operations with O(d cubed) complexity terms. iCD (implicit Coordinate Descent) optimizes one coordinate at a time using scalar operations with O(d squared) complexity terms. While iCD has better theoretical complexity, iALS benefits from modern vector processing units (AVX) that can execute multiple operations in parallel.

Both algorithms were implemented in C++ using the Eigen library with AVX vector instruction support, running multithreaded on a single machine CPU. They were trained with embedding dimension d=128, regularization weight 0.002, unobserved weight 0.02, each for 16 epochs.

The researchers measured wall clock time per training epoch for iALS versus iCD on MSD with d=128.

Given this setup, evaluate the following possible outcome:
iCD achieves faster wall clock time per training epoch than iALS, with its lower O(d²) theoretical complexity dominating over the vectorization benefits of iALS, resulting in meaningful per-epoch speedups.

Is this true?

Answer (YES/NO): NO